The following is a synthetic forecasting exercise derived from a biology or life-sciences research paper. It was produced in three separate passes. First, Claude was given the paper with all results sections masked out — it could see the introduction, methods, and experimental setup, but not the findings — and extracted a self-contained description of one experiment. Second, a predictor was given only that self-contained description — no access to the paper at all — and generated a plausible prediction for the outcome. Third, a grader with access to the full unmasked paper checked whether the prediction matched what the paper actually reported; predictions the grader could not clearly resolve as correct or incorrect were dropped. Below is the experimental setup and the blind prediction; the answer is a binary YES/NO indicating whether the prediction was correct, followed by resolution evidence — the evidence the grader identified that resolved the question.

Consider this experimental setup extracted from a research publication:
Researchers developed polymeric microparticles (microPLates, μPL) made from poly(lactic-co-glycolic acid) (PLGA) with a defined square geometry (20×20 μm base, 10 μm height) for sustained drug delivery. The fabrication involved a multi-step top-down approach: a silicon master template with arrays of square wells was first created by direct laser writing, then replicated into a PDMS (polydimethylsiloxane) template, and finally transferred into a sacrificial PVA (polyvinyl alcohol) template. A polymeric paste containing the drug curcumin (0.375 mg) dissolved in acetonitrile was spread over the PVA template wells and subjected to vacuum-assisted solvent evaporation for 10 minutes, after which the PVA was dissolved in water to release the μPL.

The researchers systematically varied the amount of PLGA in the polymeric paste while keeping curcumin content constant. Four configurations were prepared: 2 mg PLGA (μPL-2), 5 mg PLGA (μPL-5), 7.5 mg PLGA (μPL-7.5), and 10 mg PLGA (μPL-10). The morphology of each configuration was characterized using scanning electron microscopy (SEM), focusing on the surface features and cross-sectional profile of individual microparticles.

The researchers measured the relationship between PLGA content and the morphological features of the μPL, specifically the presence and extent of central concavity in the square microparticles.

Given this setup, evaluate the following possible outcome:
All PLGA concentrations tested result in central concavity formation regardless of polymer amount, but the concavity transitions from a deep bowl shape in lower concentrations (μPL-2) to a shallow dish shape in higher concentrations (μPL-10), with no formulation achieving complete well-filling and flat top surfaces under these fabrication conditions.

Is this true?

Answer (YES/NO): YES